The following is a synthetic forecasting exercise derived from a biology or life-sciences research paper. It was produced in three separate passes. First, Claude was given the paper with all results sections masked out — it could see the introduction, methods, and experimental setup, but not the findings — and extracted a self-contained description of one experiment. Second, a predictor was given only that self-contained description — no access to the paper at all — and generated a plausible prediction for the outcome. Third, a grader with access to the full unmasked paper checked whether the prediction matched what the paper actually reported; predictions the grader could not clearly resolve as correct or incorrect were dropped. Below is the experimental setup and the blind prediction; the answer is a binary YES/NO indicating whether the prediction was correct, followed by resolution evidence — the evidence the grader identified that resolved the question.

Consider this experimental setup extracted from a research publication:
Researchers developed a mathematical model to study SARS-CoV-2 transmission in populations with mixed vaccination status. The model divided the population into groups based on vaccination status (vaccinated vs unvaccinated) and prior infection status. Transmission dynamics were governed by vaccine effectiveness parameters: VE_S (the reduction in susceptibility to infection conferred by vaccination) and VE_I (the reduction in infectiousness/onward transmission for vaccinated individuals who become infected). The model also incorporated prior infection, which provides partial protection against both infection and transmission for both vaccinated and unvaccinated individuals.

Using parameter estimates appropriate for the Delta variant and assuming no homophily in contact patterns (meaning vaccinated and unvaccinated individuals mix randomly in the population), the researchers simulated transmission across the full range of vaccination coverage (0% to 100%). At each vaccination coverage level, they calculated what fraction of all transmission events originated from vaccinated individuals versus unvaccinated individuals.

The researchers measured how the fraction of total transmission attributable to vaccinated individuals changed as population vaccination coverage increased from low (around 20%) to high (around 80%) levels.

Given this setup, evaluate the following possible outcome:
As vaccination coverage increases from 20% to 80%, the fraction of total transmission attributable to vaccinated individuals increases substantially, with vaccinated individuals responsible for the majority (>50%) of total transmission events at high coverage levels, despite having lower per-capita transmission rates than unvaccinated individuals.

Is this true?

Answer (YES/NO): YES